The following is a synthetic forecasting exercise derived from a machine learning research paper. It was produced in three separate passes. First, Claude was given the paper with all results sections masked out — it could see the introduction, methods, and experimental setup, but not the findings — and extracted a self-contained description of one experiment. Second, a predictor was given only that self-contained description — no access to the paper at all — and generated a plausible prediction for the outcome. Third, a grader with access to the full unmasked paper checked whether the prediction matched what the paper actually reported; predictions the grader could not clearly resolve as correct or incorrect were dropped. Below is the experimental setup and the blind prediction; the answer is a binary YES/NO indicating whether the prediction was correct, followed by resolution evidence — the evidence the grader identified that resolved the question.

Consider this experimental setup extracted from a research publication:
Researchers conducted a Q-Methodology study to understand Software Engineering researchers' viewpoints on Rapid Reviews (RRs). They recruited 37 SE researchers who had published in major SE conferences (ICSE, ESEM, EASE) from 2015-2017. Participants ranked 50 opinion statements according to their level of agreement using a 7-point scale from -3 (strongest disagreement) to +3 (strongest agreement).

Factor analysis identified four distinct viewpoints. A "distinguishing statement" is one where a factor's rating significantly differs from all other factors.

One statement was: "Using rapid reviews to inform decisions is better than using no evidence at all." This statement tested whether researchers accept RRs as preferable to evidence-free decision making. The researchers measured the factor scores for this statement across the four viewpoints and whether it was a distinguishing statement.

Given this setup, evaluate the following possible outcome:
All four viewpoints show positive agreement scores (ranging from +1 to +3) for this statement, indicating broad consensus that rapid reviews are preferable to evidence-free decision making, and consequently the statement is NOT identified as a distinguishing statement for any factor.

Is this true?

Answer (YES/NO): NO